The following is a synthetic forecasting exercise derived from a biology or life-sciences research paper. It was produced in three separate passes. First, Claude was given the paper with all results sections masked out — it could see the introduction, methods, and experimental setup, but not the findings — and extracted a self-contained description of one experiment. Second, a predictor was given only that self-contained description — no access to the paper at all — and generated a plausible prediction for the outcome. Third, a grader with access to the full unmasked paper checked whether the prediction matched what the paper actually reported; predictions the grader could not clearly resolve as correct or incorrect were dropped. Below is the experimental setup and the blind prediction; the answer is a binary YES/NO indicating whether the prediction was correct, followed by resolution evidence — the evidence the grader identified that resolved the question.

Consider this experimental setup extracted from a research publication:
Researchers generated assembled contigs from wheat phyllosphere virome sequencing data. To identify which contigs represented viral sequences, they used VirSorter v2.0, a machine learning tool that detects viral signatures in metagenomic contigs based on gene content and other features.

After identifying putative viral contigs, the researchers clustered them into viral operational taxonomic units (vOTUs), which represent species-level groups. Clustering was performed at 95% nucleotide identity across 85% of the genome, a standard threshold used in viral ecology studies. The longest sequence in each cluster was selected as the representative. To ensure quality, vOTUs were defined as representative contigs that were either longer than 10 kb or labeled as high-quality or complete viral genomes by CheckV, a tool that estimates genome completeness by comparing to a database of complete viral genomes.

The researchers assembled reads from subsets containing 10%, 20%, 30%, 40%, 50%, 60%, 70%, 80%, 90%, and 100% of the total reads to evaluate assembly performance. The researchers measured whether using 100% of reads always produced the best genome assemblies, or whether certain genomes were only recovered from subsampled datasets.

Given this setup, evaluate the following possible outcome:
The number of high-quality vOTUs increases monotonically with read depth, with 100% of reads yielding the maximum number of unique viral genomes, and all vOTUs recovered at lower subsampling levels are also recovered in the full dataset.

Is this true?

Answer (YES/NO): NO